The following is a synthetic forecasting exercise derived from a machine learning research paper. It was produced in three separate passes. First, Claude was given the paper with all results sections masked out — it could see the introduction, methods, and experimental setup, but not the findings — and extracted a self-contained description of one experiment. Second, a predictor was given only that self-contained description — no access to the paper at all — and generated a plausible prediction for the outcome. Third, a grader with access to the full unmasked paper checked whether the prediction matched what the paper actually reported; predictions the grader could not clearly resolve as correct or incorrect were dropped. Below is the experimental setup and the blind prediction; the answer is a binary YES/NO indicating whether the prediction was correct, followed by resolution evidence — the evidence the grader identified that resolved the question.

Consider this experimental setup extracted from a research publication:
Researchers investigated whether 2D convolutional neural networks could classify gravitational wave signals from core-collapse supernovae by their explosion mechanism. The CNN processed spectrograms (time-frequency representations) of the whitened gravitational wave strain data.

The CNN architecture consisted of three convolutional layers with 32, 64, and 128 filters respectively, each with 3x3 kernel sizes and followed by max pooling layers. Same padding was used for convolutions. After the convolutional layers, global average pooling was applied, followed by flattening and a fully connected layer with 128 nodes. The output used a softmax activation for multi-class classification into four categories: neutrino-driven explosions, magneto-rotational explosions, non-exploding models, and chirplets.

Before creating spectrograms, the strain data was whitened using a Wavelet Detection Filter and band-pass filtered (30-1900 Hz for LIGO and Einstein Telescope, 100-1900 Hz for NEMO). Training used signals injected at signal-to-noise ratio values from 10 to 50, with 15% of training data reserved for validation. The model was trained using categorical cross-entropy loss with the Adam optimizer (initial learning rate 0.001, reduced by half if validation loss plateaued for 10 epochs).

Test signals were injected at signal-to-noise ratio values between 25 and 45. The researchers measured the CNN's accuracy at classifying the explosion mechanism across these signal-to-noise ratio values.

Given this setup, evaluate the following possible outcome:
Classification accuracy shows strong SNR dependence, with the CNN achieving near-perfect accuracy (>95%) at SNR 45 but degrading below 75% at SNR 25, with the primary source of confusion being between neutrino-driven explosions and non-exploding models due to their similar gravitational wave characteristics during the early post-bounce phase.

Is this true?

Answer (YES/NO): NO